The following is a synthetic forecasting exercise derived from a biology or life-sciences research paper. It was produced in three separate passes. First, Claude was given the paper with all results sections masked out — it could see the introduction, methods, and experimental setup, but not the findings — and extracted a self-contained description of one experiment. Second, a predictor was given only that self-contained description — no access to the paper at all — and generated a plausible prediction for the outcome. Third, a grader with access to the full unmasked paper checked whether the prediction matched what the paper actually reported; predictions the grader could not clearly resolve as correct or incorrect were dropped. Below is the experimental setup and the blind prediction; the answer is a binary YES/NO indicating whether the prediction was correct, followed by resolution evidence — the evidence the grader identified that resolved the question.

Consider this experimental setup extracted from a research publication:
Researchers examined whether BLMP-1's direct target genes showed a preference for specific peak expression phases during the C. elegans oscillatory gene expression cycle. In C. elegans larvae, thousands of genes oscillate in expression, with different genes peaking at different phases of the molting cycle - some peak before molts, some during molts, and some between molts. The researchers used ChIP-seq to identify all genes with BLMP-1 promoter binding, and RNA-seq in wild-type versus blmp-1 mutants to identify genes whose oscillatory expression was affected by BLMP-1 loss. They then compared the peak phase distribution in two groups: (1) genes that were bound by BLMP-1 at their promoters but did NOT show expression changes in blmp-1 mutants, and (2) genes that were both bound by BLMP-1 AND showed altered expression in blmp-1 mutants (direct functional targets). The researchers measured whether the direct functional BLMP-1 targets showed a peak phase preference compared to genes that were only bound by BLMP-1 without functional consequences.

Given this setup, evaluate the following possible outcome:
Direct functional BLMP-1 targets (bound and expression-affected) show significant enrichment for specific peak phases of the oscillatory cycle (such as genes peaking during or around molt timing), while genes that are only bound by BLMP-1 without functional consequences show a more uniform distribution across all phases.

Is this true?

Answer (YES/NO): NO